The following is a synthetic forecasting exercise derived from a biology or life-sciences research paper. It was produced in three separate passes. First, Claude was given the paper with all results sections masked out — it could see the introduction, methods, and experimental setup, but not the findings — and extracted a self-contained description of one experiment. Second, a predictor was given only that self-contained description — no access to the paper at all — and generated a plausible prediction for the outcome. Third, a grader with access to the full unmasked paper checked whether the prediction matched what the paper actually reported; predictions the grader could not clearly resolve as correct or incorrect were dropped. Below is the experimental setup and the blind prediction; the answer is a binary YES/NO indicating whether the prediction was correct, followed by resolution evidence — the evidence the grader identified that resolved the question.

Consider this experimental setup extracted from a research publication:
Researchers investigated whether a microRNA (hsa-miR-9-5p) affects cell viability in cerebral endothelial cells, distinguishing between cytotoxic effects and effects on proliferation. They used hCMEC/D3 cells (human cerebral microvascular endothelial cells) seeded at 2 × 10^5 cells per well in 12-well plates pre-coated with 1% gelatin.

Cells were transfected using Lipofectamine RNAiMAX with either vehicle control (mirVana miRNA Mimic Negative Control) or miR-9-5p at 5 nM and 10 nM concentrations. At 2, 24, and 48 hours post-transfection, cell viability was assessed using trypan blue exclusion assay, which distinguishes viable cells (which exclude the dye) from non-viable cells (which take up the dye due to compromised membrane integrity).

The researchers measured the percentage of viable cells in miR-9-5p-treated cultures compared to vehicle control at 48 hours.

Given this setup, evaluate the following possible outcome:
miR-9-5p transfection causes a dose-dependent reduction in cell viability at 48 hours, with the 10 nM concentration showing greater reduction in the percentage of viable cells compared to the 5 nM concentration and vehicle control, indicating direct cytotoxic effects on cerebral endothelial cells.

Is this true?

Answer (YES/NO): NO